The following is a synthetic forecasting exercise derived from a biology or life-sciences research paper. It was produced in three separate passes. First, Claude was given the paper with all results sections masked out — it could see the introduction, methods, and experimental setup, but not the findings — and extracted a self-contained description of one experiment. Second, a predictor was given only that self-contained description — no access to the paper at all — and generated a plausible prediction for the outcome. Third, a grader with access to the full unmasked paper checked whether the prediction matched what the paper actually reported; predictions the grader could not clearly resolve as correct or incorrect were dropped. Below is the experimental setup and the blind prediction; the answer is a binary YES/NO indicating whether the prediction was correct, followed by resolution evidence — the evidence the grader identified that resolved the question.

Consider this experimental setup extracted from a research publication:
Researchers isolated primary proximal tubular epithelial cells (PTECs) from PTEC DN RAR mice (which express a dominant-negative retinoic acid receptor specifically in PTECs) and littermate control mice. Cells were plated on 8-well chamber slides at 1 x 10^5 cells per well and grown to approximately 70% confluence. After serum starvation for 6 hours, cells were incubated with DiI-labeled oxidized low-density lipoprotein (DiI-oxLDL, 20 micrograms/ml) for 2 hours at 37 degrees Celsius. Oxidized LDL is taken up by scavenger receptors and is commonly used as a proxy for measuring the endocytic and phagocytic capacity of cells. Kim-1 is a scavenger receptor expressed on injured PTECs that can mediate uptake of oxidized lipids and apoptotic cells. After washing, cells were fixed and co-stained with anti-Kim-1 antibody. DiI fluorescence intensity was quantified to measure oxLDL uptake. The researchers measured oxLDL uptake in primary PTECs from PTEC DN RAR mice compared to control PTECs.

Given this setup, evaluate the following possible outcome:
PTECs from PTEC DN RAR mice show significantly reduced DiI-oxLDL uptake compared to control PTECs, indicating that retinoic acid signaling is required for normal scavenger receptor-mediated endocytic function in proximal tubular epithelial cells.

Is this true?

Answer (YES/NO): NO